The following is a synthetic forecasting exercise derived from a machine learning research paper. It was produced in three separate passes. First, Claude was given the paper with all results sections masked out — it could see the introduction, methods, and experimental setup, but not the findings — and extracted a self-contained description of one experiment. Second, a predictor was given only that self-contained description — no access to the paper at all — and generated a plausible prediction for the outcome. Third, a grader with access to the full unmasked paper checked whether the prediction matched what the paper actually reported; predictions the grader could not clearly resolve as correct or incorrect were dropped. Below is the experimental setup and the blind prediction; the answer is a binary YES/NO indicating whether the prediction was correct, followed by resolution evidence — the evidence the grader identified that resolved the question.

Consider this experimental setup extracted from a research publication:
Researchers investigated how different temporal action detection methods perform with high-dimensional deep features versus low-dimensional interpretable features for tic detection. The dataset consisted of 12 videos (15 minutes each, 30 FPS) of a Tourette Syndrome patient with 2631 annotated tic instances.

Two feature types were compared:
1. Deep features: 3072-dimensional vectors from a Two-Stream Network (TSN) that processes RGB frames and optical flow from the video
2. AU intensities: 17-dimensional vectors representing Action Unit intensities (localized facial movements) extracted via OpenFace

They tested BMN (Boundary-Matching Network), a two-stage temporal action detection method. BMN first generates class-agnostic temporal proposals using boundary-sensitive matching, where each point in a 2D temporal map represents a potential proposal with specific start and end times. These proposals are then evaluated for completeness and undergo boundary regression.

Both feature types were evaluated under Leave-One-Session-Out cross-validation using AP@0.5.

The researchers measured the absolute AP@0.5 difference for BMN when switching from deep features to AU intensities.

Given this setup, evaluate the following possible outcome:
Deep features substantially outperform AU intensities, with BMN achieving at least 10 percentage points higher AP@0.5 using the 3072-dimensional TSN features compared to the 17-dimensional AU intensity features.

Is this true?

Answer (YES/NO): NO